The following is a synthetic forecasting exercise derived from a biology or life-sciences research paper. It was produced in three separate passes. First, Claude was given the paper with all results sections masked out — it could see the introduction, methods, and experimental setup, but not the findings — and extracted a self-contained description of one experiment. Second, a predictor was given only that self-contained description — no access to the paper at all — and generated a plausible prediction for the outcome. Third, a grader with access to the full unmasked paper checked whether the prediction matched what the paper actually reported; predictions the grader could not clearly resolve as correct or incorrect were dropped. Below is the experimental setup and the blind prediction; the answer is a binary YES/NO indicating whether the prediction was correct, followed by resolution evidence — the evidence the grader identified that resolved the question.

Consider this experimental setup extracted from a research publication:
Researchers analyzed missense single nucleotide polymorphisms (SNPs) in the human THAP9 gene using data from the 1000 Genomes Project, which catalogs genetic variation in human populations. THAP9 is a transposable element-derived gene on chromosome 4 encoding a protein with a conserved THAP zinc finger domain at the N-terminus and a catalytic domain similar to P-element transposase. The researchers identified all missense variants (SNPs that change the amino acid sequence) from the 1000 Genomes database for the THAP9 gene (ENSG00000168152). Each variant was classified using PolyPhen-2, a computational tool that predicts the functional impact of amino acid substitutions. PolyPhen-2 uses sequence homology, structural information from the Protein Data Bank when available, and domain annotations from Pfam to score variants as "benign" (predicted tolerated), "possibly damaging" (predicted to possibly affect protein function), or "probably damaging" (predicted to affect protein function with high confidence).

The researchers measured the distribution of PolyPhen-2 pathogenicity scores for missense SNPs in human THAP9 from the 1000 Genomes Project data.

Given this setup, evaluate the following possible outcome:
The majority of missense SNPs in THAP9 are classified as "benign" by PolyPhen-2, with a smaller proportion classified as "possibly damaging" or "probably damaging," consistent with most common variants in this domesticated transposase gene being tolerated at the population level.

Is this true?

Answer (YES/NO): YES